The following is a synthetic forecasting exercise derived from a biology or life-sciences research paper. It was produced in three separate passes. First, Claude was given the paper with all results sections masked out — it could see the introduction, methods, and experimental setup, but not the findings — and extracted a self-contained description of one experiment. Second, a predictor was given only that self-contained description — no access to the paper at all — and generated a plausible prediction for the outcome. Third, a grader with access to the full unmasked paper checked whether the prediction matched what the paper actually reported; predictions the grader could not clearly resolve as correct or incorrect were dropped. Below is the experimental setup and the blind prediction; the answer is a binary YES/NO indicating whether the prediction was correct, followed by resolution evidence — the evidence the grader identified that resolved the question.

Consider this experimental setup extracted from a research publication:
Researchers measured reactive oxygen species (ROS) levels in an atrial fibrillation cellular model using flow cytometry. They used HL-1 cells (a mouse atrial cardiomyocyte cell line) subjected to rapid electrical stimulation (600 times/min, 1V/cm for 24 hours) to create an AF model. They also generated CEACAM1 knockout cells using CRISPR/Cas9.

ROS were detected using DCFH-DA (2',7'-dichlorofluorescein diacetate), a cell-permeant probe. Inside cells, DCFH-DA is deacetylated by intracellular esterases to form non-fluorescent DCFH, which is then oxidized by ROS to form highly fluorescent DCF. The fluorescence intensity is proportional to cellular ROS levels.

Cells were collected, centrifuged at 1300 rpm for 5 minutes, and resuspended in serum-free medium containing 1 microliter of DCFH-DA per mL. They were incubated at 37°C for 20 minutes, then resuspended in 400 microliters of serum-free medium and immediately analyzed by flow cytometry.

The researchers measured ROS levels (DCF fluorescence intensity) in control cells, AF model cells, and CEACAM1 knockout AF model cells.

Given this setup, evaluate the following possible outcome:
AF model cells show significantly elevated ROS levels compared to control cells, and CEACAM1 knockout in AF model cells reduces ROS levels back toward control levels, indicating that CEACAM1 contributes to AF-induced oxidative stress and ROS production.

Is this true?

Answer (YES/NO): YES